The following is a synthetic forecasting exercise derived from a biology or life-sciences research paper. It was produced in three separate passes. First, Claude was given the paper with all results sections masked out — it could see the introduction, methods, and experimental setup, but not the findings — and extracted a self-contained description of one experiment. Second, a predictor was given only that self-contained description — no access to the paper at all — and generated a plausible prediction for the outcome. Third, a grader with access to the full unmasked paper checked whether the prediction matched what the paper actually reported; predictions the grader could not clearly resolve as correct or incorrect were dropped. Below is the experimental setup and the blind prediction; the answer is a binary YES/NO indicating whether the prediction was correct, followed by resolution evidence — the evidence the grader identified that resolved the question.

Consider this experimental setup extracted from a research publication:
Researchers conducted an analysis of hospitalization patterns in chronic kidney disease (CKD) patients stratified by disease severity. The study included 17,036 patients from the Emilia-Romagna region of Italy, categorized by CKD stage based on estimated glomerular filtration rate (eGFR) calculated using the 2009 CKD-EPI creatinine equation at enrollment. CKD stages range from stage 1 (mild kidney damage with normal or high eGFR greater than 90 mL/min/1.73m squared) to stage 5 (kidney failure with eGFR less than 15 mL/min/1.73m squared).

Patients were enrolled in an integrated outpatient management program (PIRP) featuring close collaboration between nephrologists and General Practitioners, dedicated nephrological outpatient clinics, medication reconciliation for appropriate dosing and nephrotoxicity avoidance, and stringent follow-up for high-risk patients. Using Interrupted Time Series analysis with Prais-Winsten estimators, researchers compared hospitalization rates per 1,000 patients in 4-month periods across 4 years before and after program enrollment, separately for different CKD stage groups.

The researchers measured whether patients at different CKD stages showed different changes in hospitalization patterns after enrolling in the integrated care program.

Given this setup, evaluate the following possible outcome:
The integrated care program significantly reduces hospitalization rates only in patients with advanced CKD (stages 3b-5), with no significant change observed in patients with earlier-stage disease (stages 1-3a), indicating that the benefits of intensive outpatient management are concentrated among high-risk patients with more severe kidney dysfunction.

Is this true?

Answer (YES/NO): NO